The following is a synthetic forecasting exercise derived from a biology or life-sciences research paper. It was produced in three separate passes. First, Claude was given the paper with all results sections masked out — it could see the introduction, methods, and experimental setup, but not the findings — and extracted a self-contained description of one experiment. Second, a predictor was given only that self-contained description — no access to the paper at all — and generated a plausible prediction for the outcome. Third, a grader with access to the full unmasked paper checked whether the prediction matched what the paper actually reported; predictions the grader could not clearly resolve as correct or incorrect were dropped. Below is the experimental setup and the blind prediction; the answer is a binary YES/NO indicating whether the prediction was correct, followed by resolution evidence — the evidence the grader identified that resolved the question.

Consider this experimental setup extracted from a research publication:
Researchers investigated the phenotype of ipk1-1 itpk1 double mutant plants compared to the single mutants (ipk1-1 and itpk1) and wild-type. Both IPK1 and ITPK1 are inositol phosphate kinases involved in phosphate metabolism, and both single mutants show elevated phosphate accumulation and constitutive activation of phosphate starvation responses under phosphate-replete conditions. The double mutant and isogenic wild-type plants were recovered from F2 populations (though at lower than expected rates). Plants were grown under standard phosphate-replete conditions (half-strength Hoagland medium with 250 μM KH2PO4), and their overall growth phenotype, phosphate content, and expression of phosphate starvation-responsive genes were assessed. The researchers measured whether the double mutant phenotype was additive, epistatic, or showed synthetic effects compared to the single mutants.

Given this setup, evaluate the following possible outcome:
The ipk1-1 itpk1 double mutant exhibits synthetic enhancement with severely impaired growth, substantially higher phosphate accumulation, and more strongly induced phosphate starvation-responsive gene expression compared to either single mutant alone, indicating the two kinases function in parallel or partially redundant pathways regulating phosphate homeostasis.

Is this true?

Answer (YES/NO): NO